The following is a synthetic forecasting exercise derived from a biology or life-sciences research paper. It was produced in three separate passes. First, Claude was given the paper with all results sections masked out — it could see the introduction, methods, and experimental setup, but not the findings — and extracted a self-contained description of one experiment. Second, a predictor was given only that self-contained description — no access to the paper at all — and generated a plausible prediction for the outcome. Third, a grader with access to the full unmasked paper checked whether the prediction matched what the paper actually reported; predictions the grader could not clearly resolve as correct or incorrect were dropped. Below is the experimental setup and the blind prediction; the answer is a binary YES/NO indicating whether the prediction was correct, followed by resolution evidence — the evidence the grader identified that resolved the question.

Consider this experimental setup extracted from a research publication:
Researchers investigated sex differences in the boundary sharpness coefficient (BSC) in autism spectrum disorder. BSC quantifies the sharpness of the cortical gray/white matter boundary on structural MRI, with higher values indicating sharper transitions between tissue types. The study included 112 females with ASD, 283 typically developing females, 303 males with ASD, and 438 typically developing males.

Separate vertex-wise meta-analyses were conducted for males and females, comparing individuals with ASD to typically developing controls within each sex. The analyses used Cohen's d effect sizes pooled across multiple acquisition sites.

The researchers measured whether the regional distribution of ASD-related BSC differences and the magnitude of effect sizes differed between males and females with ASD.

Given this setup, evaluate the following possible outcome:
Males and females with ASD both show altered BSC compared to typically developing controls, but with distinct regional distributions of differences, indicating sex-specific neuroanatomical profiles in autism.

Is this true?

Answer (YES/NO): YES